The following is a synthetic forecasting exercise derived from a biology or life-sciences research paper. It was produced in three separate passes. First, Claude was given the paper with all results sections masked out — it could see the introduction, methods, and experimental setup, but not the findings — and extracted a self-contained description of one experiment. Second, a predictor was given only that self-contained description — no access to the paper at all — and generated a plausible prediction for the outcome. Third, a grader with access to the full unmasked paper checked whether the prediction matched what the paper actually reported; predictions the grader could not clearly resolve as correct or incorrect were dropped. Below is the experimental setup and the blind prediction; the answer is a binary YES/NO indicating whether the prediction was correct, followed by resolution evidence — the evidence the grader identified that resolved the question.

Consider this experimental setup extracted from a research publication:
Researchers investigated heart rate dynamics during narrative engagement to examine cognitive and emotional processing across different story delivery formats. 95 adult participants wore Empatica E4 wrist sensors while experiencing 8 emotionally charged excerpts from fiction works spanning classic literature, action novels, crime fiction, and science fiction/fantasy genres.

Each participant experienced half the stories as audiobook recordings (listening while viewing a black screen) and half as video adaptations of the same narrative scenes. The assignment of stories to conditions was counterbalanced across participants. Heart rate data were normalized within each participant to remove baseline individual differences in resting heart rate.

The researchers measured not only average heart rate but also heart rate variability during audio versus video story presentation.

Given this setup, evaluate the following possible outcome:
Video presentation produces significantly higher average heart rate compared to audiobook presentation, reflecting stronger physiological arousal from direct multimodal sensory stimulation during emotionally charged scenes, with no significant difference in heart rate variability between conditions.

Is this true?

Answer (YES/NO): NO